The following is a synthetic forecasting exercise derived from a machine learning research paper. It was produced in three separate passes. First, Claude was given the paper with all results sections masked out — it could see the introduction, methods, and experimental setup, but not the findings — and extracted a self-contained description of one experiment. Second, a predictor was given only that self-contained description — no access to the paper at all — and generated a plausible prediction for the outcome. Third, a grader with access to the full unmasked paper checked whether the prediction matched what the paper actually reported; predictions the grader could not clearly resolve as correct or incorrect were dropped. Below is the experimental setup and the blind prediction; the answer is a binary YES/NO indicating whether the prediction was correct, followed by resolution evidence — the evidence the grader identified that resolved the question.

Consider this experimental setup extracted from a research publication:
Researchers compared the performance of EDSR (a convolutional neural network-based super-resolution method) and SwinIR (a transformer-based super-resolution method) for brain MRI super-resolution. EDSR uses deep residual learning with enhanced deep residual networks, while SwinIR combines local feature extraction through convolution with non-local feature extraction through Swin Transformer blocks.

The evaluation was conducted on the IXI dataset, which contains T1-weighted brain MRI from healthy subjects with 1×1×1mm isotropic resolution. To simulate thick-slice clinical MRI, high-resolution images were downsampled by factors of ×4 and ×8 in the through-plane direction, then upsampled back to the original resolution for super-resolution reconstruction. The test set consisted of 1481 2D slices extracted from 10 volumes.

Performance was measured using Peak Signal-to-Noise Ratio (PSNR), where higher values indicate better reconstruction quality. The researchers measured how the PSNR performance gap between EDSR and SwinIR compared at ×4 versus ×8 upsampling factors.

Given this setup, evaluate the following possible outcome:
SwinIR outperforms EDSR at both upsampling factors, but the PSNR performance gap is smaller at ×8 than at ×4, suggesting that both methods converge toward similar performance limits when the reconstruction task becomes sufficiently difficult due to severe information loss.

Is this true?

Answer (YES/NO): YES